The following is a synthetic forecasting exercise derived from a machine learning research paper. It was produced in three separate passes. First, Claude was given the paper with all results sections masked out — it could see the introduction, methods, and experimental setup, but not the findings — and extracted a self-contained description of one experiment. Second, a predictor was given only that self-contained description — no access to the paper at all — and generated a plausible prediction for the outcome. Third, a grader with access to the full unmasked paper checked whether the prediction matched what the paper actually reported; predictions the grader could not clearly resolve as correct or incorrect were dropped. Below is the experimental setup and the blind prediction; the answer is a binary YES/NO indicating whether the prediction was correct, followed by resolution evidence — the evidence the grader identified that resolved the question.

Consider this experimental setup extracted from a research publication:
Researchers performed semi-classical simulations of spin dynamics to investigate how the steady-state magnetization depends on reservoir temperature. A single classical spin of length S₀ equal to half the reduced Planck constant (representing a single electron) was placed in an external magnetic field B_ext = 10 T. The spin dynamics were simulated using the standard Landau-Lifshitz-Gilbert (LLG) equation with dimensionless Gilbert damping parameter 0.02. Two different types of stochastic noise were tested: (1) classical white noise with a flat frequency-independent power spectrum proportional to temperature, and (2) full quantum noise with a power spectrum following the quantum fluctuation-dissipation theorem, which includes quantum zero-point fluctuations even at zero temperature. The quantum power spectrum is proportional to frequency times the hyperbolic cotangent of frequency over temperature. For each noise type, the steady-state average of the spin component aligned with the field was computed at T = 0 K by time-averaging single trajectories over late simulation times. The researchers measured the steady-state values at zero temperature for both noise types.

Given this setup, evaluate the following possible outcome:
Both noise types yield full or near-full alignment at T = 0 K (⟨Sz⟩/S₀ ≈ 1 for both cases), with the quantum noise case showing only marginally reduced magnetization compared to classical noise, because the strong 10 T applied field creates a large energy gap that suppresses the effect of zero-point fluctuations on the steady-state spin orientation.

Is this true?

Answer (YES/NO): NO